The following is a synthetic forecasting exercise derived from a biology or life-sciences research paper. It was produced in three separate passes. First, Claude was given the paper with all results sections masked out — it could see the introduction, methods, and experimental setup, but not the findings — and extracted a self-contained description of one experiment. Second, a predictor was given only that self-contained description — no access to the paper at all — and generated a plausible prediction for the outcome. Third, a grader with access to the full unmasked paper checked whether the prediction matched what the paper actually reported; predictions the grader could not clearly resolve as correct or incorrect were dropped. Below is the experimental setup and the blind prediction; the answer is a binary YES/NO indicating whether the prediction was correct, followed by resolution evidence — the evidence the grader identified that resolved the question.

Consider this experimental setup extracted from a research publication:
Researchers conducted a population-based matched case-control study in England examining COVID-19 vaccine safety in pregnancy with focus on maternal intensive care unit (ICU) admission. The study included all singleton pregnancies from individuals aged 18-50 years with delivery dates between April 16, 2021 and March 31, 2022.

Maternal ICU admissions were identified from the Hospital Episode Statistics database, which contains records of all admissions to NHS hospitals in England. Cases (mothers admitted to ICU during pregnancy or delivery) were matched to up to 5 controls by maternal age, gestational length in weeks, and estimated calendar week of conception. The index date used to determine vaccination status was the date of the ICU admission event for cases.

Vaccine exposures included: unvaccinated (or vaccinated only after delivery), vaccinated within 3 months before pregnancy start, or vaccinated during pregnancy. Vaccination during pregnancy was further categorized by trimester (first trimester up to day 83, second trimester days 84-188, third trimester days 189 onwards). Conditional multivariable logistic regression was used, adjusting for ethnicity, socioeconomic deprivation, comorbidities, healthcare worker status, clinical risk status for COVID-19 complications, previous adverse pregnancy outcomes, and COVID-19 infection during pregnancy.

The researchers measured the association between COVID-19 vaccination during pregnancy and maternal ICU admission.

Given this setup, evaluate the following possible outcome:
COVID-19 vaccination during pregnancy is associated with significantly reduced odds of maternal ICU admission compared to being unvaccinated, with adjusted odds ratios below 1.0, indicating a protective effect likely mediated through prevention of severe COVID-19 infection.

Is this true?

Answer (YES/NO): YES